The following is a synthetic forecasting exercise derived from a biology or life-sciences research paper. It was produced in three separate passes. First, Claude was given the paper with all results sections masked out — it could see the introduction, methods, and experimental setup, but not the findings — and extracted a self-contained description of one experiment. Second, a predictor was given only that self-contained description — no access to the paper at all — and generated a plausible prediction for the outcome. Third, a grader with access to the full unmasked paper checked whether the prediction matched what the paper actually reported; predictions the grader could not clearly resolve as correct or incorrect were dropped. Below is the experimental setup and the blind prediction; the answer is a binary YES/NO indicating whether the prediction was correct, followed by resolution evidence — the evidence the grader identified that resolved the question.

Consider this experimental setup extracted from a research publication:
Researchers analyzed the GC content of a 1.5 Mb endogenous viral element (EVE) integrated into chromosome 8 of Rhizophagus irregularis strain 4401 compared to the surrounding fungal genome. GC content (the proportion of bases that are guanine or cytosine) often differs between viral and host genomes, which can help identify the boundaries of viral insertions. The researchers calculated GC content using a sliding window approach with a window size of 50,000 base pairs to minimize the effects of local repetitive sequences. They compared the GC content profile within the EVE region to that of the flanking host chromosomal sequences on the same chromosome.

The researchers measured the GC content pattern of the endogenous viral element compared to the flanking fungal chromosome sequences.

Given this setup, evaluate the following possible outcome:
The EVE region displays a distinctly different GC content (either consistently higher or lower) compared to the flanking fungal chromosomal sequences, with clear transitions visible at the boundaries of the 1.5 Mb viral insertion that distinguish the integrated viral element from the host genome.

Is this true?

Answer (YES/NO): YES